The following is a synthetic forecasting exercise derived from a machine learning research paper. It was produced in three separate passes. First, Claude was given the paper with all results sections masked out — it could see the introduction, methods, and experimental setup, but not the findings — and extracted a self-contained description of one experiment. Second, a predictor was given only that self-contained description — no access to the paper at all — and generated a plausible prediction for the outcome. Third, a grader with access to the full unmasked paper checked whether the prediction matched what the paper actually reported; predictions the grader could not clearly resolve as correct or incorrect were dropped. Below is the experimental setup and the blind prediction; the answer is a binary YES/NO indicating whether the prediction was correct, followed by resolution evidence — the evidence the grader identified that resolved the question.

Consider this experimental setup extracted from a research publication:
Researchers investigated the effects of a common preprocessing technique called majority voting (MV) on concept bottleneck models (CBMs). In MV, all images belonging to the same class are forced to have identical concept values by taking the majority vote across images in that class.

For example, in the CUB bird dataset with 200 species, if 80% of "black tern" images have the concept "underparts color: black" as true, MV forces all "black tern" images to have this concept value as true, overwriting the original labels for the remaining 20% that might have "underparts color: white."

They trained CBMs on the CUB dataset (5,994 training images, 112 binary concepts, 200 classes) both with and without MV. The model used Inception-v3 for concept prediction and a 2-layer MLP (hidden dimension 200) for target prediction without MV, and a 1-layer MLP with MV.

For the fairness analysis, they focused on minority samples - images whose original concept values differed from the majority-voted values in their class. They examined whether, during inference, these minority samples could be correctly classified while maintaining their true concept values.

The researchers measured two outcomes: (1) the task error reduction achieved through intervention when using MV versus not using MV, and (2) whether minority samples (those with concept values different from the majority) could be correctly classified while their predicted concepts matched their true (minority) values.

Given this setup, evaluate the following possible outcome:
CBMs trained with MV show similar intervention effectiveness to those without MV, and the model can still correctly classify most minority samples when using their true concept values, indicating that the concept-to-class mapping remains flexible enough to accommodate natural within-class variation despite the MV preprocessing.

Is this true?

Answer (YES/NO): NO